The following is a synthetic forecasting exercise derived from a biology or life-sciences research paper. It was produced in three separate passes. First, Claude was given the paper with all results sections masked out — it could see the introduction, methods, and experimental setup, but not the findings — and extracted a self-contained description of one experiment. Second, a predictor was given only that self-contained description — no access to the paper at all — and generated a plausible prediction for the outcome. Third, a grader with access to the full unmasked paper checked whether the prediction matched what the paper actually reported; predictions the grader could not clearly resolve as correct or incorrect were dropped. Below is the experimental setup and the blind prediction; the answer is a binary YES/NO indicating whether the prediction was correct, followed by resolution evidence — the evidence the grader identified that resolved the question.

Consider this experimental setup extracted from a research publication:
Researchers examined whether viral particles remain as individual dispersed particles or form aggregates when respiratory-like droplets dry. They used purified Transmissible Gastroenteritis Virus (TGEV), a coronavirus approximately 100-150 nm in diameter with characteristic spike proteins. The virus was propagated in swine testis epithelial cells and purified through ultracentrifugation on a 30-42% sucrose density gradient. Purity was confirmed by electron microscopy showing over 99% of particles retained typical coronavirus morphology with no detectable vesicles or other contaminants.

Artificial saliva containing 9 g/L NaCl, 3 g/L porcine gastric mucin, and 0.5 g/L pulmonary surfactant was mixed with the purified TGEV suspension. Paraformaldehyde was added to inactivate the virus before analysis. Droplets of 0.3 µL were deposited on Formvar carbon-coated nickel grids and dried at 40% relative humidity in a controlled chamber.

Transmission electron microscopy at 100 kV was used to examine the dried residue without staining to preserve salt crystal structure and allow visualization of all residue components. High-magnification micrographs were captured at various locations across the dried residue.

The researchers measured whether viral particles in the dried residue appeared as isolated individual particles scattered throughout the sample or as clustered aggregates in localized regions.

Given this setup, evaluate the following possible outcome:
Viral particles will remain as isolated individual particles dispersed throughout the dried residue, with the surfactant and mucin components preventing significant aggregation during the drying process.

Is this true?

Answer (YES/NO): NO